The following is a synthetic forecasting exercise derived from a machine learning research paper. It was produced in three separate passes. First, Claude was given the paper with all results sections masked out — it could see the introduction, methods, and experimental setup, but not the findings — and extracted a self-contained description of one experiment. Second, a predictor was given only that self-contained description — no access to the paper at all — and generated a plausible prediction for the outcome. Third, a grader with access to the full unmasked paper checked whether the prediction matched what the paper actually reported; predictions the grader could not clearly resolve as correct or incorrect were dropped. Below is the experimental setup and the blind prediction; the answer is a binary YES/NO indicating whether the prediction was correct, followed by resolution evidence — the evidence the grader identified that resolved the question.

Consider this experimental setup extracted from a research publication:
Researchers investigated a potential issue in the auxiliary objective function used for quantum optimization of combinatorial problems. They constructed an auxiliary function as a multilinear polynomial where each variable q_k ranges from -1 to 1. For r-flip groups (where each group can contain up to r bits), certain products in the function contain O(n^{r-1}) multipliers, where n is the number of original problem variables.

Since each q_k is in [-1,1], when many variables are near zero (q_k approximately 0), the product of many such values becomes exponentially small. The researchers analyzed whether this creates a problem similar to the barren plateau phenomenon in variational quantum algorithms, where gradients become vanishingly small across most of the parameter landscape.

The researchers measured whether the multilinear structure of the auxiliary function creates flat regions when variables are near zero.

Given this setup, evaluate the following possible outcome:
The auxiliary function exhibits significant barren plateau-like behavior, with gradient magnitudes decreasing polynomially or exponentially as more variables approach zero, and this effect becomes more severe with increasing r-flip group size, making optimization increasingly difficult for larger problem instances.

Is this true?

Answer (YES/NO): NO